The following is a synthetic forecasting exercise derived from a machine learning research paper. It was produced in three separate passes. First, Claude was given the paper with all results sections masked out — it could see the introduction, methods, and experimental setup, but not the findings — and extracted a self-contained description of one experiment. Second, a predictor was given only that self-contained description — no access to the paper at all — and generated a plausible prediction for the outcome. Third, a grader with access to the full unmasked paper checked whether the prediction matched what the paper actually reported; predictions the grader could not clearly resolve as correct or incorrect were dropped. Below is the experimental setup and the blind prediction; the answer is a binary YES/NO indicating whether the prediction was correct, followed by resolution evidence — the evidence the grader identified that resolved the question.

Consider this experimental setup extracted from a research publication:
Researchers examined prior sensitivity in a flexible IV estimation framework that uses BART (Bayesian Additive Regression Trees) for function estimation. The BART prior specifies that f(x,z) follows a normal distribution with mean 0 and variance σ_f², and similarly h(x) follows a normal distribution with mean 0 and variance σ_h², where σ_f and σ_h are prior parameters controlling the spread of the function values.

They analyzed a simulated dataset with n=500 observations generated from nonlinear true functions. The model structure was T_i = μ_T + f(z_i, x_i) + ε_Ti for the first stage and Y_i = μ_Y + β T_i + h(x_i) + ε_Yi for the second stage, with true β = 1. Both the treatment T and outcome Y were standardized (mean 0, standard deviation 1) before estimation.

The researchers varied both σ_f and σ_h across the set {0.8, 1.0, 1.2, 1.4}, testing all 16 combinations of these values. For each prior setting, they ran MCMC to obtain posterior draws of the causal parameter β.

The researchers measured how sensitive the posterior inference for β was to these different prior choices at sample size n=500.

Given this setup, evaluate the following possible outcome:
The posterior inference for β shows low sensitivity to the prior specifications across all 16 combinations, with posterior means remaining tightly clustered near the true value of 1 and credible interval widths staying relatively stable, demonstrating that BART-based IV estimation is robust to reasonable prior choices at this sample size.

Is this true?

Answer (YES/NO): NO